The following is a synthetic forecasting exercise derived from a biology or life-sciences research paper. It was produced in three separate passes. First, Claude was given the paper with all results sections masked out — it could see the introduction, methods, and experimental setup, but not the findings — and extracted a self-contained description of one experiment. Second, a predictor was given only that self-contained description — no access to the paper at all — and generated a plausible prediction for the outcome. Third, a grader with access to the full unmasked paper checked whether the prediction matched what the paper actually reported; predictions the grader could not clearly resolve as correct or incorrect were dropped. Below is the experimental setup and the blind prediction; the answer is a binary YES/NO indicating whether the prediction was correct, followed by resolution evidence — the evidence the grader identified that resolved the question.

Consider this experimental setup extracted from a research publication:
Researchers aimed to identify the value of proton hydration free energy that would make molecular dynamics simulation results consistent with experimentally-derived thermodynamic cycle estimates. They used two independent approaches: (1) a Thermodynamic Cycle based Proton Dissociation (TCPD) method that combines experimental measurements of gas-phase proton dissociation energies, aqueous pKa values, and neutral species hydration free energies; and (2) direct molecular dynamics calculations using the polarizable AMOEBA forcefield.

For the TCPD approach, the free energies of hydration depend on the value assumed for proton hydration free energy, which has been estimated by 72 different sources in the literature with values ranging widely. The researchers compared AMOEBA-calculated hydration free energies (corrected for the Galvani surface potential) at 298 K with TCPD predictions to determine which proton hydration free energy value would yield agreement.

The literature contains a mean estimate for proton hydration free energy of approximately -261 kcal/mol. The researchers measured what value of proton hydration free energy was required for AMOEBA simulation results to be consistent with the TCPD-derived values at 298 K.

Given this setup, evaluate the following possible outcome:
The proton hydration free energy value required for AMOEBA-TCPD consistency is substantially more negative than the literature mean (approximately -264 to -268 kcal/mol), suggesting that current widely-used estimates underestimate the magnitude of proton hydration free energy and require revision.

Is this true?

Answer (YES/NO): NO